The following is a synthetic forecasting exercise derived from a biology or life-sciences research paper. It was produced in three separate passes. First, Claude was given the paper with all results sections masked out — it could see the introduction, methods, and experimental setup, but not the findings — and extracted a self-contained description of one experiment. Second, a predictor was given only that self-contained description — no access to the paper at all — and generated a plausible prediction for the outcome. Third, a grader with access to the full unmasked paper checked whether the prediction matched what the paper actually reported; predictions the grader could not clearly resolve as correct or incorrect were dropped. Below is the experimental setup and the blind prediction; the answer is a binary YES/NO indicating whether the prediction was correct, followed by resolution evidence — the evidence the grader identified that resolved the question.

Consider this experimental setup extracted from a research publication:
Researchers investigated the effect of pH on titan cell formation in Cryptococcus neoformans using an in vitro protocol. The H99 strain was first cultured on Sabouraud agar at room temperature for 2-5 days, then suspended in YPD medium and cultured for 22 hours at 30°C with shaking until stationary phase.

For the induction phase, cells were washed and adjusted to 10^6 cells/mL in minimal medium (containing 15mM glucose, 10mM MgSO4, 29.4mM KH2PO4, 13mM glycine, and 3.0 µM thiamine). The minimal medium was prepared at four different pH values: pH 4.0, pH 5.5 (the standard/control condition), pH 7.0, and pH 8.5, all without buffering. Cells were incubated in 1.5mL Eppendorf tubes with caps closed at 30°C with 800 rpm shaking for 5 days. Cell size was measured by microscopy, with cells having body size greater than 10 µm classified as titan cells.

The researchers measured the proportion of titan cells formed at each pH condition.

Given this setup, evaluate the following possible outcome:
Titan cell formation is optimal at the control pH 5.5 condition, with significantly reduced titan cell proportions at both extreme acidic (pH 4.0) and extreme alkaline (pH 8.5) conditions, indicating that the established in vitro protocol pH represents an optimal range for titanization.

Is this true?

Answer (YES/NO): YES